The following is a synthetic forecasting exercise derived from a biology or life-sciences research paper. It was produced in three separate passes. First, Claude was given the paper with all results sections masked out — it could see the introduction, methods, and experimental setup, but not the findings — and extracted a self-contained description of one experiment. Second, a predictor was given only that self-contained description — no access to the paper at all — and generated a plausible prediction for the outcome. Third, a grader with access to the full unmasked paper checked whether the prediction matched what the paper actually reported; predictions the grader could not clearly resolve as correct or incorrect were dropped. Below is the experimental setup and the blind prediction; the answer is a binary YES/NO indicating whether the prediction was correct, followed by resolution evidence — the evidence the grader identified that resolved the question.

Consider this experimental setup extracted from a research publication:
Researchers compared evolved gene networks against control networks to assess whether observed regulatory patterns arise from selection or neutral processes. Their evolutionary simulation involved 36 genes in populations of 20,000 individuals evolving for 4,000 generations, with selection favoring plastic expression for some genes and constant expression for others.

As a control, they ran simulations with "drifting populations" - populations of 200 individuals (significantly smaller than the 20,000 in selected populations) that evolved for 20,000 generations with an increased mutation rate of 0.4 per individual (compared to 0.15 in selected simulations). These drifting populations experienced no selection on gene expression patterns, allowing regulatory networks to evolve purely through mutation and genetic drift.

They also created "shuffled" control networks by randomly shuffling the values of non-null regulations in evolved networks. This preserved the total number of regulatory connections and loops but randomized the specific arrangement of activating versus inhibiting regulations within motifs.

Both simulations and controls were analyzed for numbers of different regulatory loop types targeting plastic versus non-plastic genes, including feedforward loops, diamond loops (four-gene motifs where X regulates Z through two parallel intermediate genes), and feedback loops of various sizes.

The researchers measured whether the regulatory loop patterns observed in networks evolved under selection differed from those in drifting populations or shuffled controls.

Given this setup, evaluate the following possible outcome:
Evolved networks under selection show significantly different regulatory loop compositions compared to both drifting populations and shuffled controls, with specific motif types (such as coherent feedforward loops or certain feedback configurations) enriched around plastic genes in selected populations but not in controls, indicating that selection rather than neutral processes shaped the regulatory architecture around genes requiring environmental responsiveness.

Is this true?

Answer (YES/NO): NO